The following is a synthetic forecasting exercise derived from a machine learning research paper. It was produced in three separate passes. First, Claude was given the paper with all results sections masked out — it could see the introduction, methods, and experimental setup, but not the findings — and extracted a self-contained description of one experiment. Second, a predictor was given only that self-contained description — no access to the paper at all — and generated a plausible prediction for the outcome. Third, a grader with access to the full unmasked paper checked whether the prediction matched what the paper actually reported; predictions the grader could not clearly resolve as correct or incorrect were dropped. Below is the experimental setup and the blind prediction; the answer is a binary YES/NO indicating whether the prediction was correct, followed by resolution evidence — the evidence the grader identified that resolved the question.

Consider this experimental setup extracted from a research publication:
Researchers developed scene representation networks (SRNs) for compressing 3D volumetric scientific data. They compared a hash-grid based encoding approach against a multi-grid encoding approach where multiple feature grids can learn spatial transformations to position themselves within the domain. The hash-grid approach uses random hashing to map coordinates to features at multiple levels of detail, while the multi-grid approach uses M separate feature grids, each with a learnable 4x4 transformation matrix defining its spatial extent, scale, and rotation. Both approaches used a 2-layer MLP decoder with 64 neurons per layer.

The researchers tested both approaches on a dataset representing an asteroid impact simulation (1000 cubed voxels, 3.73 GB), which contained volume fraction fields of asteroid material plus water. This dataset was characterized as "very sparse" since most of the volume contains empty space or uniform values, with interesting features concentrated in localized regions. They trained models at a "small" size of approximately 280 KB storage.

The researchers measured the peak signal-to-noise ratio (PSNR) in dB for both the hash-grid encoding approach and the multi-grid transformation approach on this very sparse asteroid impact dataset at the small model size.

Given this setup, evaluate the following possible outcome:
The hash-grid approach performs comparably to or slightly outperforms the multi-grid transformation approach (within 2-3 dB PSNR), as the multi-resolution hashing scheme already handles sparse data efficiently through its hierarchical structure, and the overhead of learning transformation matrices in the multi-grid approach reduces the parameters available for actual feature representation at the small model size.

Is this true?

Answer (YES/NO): NO